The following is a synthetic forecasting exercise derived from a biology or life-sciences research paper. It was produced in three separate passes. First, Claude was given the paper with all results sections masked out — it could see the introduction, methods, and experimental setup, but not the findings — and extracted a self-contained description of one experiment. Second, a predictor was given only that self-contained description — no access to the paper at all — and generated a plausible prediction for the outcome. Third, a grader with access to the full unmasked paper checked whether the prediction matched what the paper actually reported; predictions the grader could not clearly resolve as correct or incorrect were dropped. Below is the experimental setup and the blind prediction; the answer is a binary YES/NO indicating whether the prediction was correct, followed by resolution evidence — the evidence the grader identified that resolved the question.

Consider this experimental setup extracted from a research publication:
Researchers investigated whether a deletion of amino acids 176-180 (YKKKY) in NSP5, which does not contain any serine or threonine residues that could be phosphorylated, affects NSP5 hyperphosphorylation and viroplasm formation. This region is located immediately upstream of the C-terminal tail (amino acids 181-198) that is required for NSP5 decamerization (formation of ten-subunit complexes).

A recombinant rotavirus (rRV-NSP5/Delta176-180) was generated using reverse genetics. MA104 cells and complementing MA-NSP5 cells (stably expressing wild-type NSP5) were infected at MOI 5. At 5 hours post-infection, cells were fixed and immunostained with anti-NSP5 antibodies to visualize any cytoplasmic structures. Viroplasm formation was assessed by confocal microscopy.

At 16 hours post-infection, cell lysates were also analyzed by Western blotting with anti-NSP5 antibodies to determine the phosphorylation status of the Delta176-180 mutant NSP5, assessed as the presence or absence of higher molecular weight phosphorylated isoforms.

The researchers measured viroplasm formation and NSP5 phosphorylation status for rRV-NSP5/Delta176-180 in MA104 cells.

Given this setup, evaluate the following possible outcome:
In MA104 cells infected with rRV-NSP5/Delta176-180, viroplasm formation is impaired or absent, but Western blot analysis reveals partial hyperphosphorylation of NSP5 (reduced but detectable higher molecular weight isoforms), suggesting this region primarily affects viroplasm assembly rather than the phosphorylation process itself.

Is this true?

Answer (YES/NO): NO